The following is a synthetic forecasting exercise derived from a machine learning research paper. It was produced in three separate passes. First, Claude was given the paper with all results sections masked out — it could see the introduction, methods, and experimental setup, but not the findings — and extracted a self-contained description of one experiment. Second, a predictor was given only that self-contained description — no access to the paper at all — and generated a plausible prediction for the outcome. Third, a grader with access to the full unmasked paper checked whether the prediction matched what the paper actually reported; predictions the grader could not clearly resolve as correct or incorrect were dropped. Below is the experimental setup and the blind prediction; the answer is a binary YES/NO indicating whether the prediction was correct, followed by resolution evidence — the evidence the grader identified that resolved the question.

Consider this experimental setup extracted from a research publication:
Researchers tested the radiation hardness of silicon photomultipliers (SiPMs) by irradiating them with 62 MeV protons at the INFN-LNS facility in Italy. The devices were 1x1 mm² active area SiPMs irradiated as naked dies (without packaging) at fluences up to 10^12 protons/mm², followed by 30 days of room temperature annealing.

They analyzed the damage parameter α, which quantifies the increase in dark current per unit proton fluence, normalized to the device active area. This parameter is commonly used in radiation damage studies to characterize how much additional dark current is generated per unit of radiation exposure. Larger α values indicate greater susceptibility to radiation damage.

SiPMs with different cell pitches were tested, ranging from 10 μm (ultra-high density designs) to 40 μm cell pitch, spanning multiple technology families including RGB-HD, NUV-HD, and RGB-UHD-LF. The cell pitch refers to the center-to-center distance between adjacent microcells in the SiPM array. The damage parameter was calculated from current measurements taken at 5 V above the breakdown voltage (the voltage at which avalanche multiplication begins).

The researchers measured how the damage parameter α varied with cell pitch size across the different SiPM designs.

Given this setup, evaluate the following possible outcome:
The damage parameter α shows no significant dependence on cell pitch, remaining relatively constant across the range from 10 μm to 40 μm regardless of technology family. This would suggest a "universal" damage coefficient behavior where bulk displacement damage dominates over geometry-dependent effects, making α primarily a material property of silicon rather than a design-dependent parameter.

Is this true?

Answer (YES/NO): NO